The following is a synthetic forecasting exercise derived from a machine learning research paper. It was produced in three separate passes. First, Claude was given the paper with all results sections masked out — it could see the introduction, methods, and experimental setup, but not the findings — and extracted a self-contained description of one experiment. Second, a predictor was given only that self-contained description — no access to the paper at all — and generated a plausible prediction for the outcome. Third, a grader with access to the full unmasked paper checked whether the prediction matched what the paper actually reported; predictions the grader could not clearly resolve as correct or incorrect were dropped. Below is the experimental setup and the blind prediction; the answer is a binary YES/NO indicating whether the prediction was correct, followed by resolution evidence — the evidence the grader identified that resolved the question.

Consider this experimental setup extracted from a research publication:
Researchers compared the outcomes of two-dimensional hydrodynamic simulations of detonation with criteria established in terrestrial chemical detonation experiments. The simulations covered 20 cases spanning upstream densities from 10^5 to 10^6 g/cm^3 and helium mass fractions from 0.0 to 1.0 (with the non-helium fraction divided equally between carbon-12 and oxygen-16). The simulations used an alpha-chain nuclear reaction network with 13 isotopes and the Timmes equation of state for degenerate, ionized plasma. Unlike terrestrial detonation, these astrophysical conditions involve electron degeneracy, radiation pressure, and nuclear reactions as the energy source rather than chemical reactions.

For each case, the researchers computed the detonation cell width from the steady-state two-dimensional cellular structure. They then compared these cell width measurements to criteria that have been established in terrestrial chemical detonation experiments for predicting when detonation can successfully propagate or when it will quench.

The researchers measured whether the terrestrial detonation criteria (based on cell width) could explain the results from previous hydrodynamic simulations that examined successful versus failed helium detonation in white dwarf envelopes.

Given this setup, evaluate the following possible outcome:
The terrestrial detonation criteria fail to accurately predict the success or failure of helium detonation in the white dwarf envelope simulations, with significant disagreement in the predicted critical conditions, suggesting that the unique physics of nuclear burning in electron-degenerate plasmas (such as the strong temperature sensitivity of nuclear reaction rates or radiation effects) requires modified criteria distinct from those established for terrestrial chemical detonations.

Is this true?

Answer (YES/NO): NO